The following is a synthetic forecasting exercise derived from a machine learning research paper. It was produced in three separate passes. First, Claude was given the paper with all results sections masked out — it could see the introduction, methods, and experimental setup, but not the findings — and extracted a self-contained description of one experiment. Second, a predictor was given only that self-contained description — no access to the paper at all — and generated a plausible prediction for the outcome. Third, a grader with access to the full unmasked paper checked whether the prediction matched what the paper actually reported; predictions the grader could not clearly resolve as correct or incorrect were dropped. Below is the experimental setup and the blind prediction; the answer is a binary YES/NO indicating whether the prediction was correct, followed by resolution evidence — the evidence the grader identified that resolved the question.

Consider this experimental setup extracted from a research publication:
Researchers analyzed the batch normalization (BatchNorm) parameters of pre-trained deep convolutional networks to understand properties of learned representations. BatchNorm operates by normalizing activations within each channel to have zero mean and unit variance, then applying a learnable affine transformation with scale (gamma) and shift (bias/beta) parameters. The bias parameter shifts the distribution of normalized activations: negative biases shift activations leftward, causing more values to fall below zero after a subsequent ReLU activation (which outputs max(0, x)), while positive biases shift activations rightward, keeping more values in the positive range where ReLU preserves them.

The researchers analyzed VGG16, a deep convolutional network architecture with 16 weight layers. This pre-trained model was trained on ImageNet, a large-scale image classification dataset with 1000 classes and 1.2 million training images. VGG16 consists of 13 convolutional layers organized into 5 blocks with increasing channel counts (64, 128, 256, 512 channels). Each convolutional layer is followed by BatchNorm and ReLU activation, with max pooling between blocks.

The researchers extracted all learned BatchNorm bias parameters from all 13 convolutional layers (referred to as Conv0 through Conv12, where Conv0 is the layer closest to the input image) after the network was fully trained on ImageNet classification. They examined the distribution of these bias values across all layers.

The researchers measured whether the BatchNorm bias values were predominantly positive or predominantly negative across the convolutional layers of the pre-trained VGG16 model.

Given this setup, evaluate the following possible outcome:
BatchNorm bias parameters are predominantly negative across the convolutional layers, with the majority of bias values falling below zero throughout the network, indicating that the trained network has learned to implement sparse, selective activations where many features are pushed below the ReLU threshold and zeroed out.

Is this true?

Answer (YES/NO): YES